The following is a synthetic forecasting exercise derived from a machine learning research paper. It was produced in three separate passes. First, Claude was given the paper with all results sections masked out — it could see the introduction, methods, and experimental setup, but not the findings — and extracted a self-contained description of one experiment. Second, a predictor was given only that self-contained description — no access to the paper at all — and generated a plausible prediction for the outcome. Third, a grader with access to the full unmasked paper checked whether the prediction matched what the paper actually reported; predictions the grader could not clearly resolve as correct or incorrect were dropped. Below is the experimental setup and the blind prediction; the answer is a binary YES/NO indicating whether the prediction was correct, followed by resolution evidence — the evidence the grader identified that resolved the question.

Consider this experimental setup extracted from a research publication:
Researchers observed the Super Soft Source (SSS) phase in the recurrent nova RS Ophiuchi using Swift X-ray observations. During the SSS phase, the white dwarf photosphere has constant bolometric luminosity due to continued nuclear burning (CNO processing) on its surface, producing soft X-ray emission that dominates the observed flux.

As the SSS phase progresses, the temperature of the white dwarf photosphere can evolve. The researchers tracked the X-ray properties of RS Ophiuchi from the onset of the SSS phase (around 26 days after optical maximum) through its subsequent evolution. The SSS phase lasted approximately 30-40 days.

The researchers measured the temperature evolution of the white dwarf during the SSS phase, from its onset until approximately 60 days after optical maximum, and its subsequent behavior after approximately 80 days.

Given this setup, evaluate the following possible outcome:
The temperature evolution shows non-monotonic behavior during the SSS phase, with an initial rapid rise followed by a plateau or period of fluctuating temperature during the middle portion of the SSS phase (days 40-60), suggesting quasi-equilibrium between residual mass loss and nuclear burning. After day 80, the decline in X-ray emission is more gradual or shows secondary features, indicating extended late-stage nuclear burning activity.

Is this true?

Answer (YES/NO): NO